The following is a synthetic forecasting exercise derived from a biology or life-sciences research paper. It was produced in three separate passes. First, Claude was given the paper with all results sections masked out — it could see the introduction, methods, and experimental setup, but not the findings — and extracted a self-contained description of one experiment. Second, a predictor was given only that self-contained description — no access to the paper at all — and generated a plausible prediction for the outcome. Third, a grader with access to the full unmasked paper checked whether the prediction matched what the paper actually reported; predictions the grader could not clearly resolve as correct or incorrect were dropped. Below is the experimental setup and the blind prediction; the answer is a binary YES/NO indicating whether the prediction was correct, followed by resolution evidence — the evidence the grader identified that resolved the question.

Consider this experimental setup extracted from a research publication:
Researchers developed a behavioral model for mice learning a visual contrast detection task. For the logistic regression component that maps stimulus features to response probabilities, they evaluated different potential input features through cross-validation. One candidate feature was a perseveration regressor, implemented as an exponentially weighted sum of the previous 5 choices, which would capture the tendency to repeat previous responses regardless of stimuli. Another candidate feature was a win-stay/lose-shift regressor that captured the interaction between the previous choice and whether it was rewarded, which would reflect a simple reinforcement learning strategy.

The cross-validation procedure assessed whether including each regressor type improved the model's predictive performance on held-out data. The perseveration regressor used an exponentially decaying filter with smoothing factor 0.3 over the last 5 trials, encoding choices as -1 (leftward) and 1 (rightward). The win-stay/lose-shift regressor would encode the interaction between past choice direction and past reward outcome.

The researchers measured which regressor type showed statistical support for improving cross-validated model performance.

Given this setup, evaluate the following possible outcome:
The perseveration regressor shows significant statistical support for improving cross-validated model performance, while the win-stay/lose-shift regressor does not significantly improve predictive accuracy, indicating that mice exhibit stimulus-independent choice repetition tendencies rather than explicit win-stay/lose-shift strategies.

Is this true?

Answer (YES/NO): YES